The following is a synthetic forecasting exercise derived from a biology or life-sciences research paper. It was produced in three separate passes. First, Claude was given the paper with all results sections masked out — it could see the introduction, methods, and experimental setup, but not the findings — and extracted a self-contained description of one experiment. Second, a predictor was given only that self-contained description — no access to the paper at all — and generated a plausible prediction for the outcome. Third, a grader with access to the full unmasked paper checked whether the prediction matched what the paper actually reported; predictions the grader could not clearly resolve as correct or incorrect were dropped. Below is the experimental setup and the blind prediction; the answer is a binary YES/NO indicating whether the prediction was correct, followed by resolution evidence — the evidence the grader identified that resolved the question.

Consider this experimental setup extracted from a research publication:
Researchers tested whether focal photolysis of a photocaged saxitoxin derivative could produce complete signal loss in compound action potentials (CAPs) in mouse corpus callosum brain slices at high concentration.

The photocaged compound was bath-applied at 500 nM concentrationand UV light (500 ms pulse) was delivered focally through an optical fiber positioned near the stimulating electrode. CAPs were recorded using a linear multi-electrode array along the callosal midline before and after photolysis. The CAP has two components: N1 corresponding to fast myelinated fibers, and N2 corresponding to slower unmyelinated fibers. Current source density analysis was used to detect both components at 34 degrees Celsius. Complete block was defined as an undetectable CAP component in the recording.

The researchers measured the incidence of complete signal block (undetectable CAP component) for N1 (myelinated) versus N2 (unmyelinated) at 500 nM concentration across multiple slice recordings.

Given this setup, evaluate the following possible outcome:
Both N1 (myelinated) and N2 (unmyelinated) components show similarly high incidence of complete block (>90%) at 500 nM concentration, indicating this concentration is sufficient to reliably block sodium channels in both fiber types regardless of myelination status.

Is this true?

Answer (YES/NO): NO